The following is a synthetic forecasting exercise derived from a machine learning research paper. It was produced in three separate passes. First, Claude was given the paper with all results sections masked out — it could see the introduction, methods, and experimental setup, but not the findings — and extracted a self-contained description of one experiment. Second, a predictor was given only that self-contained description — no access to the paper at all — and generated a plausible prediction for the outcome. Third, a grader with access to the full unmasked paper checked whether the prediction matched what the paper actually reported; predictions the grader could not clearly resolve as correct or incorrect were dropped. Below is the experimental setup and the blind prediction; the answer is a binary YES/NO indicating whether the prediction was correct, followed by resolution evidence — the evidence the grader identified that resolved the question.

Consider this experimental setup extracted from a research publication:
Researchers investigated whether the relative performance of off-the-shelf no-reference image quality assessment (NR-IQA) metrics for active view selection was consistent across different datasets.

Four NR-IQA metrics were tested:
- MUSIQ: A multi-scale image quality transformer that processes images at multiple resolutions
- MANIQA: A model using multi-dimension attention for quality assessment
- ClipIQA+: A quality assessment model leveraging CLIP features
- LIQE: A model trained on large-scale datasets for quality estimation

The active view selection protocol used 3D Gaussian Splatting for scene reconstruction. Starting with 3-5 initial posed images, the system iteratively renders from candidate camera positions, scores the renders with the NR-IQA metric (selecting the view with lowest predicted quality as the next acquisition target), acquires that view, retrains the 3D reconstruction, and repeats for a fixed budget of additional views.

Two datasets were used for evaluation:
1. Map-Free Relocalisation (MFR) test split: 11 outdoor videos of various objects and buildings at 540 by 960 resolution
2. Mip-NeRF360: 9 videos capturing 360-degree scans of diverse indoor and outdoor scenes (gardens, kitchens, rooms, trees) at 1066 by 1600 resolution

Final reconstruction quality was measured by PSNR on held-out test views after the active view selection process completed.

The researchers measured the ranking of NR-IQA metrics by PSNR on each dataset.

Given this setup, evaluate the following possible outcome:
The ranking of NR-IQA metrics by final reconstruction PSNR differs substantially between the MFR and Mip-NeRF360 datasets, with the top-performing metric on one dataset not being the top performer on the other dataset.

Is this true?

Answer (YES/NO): YES